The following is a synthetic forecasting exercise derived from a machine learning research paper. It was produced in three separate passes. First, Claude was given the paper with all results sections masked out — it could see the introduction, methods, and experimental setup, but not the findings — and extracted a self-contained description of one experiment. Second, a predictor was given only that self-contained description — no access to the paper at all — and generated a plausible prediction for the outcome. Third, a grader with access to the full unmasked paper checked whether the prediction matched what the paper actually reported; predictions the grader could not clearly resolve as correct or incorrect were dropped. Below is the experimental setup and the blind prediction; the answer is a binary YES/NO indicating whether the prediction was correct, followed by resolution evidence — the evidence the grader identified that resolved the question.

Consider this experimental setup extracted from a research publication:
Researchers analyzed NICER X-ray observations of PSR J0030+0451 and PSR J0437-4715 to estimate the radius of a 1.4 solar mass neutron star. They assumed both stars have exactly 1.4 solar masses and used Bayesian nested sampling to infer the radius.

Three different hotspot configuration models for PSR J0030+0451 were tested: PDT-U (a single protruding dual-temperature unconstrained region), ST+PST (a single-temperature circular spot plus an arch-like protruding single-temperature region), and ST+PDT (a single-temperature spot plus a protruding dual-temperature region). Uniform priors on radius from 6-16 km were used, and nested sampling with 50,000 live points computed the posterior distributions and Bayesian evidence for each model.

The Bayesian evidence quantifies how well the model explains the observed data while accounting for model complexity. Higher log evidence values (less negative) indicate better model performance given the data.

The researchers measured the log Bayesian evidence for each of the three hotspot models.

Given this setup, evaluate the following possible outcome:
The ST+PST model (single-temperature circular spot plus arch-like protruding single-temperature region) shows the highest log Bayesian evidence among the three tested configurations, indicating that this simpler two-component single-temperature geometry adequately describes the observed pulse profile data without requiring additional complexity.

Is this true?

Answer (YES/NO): NO